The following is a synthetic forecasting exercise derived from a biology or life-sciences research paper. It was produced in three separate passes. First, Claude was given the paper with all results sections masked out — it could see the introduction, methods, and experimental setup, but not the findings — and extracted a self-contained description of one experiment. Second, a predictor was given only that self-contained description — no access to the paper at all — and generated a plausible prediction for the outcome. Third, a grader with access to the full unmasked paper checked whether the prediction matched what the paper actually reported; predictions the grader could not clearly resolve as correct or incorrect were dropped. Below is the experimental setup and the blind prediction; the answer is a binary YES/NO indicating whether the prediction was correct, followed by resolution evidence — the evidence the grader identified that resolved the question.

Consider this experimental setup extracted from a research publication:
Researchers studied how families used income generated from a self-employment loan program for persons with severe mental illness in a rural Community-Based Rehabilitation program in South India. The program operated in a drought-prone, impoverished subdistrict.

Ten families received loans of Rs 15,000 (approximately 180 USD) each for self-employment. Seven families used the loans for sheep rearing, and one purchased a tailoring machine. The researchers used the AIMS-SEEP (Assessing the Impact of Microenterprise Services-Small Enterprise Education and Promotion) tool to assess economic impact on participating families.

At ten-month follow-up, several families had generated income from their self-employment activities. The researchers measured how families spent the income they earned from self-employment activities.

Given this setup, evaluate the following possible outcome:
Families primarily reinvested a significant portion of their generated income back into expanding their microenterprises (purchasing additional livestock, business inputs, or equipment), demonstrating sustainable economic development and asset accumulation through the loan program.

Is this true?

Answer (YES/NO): NO